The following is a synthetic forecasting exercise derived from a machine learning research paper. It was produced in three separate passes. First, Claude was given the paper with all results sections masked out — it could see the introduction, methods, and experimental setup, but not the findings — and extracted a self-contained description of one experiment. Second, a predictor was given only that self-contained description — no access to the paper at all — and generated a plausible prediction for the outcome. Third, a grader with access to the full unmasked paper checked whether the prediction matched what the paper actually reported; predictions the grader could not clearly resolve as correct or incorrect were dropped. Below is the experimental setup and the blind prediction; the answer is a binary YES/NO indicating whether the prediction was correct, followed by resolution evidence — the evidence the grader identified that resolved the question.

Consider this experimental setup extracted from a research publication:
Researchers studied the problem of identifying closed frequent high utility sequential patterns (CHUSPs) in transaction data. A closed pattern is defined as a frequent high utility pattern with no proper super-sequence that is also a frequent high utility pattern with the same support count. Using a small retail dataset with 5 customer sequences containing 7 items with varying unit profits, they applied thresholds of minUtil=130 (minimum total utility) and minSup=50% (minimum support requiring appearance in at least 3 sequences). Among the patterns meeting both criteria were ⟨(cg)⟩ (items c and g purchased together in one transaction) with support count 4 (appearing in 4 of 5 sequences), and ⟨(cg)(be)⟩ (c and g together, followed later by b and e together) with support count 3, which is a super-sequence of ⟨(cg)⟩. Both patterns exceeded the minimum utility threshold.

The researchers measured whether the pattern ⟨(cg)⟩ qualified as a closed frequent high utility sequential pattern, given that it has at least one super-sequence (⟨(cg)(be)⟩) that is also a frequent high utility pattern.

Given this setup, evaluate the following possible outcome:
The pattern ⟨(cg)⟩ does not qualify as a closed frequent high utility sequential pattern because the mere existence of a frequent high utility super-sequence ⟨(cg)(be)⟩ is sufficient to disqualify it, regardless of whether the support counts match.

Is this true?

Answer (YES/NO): NO